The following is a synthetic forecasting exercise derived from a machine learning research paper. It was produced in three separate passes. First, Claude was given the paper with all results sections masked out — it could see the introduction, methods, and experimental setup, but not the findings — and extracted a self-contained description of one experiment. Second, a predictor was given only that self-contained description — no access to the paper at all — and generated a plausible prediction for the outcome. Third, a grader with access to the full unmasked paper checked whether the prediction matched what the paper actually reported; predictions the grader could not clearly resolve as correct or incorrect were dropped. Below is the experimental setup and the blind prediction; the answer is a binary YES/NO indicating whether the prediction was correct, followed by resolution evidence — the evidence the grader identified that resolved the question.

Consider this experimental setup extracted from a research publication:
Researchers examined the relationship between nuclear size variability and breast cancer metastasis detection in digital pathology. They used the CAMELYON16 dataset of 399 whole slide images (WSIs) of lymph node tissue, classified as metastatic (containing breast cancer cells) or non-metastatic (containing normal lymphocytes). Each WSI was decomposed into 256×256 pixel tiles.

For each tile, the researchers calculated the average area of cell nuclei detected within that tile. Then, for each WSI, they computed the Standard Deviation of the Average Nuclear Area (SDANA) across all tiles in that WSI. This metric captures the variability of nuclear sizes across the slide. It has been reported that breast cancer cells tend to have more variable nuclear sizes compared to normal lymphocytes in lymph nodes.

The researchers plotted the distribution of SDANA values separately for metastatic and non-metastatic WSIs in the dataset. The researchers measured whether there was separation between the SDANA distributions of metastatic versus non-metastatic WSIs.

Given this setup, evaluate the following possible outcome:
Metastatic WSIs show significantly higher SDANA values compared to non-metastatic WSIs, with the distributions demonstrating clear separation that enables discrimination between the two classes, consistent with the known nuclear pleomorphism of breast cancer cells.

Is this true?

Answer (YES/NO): YES